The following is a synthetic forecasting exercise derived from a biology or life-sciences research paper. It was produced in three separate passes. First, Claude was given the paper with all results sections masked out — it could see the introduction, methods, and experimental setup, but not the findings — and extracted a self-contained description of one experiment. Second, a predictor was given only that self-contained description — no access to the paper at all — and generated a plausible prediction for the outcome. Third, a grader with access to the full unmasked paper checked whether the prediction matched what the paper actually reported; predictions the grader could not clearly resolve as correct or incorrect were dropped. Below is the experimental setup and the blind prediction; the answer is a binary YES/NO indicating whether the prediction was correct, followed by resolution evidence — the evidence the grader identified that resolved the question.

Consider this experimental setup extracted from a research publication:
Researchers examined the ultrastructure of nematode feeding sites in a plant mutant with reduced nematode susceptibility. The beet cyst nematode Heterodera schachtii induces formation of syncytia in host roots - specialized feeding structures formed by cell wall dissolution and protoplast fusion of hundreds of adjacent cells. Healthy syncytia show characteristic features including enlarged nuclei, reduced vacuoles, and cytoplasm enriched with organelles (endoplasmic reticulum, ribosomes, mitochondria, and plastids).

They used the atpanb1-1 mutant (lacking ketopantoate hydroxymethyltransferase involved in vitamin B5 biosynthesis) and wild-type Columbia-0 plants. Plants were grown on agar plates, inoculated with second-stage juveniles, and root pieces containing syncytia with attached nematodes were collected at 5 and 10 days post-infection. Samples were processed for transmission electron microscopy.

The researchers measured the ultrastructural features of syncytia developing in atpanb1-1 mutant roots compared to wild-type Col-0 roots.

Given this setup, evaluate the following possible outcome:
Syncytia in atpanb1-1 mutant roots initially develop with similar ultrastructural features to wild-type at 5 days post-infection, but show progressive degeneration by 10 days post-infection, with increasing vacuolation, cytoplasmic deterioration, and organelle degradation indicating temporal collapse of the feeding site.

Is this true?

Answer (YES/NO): NO